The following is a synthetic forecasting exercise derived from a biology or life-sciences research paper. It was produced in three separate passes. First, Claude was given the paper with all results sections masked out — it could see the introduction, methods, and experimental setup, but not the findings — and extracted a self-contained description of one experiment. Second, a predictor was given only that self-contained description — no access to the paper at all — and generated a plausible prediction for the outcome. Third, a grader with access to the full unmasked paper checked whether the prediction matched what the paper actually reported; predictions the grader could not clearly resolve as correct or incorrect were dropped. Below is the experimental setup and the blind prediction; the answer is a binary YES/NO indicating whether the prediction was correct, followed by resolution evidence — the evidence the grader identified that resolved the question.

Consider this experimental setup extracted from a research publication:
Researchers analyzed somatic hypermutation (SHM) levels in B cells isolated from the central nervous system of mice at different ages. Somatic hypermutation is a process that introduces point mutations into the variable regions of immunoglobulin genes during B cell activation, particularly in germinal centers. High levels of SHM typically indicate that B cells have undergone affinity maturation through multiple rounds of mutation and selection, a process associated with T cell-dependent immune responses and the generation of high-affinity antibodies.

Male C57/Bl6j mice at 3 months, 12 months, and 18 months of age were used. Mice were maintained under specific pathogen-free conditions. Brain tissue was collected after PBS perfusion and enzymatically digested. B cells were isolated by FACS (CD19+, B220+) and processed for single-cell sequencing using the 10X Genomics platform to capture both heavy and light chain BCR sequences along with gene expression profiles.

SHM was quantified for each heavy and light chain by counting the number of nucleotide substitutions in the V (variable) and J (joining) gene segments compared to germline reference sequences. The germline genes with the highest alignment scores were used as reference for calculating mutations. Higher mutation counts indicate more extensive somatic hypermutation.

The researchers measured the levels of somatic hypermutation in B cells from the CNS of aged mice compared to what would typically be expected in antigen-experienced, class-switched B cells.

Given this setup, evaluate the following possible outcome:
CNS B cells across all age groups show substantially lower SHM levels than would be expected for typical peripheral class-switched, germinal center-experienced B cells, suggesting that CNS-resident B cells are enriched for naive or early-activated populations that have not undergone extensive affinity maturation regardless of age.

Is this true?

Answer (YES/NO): YES